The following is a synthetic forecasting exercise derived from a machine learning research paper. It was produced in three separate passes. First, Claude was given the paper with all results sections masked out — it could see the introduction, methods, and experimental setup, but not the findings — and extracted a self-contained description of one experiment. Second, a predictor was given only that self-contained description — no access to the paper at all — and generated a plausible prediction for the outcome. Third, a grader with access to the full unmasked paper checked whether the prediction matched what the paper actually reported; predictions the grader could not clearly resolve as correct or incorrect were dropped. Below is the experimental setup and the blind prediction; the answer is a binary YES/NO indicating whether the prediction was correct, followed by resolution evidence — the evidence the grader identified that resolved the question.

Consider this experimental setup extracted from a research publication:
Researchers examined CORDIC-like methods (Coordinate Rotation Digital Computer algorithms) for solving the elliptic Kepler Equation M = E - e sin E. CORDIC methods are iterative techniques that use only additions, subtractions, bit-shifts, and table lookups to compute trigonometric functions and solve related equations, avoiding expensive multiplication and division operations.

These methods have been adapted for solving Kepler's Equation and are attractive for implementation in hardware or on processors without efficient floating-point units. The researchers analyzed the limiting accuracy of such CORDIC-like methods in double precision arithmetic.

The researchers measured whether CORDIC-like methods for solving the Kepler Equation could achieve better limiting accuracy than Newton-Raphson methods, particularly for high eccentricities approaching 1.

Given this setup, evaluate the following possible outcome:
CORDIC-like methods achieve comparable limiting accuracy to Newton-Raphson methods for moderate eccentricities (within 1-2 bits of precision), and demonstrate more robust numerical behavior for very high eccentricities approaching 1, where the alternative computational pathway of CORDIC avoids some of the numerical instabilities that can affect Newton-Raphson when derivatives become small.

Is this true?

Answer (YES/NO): NO